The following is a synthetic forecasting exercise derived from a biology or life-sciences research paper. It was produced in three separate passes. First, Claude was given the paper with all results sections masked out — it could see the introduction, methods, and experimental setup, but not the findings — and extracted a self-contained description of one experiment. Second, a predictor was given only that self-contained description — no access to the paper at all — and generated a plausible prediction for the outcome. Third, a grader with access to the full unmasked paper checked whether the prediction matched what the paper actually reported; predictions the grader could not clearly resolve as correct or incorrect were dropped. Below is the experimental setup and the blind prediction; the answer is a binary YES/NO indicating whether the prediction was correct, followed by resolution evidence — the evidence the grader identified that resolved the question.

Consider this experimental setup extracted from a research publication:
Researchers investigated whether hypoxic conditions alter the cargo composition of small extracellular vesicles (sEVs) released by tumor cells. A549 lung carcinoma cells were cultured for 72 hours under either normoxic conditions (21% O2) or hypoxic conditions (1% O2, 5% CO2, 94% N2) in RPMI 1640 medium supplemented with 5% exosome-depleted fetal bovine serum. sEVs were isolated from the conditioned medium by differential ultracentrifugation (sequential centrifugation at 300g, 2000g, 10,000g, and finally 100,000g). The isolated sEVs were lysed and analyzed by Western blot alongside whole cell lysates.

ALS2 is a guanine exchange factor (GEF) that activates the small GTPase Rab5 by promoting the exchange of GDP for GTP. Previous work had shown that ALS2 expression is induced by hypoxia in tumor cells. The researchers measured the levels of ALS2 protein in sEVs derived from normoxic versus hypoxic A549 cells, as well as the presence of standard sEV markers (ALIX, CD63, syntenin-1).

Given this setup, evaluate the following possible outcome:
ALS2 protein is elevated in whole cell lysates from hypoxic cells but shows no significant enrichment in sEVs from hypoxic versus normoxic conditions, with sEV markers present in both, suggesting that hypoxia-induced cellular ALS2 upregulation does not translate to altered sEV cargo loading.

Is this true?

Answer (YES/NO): NO